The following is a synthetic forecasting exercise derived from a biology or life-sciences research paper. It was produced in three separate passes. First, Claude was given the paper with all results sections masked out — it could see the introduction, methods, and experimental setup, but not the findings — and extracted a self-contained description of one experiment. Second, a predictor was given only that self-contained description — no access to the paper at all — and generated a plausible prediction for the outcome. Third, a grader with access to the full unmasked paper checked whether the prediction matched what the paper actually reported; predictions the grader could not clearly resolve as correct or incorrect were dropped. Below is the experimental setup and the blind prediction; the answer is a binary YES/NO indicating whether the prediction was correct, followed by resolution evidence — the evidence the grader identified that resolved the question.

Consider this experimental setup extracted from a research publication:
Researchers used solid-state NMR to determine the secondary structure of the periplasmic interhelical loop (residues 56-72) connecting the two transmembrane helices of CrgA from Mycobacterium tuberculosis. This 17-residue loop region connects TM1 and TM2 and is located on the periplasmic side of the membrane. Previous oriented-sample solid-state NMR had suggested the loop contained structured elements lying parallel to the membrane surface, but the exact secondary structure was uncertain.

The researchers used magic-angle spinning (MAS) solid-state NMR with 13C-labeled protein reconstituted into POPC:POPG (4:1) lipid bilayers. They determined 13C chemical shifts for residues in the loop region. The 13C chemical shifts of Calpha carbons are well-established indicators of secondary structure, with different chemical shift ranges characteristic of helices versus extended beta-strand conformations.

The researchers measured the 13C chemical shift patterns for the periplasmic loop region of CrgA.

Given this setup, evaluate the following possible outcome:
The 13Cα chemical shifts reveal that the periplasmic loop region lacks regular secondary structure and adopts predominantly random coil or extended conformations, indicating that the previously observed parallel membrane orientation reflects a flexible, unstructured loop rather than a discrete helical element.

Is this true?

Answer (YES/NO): NO